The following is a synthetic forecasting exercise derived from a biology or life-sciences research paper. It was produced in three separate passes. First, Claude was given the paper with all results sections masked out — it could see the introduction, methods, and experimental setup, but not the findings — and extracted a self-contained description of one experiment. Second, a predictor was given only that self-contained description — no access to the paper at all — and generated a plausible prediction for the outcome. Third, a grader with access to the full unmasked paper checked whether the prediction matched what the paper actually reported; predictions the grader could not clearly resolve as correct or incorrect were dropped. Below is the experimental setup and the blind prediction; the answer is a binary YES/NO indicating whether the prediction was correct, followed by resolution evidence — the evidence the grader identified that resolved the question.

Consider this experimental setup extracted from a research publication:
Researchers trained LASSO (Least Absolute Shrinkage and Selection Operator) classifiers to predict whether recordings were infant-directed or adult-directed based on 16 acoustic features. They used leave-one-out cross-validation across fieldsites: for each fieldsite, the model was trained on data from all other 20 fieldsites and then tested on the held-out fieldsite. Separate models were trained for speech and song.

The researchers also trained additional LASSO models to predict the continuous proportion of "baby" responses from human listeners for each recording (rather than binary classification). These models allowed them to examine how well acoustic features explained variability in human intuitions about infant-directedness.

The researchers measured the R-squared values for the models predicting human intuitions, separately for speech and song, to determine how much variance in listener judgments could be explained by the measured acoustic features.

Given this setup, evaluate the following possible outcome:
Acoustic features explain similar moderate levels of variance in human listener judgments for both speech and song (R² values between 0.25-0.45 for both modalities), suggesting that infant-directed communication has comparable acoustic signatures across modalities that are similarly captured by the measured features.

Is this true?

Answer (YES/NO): NO